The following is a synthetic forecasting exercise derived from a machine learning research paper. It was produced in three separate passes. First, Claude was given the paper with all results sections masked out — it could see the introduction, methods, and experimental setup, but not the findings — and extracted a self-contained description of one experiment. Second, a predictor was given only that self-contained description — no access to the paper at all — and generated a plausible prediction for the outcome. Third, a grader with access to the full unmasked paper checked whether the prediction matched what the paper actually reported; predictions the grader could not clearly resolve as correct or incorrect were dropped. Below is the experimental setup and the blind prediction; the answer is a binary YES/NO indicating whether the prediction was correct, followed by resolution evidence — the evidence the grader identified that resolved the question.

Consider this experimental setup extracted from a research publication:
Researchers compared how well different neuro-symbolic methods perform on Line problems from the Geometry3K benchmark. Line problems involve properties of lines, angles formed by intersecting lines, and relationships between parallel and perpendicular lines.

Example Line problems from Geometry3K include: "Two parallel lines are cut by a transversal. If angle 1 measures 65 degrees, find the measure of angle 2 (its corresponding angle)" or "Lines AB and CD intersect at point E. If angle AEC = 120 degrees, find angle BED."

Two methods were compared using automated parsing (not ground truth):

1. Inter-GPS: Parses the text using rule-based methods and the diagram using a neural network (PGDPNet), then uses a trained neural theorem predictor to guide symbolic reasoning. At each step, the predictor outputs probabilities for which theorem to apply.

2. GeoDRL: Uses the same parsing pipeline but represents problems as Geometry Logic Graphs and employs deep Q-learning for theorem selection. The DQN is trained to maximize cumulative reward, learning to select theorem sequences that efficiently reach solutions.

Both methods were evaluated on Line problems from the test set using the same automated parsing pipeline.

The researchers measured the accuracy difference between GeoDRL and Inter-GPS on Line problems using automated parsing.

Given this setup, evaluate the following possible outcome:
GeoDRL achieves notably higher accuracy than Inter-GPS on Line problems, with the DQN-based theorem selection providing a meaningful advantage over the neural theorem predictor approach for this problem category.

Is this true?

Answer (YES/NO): YES